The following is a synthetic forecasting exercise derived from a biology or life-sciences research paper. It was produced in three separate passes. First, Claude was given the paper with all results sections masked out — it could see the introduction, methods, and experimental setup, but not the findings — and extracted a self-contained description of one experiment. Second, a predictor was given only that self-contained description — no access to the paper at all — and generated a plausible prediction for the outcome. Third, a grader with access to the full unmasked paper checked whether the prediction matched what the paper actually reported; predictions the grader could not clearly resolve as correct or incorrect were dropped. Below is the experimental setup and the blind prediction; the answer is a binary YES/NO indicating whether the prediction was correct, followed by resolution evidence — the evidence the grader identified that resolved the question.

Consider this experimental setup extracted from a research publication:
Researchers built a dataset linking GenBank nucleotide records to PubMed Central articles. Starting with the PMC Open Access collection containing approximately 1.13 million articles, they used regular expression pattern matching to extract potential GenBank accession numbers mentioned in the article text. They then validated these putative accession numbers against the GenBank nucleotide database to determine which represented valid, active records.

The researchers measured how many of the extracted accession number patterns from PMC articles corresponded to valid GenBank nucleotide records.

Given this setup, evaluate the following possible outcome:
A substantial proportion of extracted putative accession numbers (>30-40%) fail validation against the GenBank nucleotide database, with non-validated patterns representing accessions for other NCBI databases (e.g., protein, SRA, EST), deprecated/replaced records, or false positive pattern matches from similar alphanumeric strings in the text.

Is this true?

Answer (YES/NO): YES